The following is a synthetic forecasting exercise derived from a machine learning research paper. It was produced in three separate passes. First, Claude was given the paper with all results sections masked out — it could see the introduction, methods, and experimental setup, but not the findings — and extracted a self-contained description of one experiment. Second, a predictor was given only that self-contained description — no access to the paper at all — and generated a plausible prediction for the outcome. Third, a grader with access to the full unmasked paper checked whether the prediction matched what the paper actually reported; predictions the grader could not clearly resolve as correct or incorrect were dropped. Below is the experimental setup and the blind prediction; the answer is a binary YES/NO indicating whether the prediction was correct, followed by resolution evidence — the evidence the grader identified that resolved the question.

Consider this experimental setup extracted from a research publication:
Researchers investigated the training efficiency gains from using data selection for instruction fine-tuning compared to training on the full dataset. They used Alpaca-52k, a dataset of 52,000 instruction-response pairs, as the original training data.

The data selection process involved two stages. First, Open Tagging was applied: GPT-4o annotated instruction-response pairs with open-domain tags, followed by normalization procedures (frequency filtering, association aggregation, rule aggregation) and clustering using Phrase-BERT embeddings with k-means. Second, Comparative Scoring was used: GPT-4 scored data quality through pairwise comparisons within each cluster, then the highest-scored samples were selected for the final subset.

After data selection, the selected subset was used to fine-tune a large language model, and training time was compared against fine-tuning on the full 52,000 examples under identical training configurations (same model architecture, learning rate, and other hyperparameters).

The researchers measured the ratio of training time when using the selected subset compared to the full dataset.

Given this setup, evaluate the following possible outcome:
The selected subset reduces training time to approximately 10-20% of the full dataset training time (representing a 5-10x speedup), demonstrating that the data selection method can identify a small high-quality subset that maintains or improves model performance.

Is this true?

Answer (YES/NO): NO